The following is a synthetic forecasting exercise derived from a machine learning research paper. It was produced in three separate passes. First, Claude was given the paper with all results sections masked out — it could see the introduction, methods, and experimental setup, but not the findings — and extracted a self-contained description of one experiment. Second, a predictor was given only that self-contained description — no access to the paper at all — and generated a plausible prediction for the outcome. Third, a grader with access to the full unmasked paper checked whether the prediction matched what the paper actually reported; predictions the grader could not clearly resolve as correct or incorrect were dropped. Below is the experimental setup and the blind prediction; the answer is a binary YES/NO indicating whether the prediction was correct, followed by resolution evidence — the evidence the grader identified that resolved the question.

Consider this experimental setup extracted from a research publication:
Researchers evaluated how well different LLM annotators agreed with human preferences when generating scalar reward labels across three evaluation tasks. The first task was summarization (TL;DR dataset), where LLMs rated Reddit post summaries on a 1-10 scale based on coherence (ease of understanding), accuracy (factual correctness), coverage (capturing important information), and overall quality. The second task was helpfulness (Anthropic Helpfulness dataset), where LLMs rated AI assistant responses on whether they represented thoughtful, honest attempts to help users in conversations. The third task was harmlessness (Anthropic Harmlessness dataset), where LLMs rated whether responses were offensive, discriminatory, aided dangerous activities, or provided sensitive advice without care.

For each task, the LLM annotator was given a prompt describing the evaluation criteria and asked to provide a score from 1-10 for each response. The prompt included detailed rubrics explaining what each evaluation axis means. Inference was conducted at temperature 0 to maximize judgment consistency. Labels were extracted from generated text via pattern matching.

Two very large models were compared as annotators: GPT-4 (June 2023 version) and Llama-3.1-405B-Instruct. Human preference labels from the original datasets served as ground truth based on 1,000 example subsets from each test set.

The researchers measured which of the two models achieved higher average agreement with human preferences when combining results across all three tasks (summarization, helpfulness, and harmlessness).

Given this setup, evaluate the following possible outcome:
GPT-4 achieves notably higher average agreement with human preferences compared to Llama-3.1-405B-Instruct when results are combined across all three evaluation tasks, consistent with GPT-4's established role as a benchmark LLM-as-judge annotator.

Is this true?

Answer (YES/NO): NO